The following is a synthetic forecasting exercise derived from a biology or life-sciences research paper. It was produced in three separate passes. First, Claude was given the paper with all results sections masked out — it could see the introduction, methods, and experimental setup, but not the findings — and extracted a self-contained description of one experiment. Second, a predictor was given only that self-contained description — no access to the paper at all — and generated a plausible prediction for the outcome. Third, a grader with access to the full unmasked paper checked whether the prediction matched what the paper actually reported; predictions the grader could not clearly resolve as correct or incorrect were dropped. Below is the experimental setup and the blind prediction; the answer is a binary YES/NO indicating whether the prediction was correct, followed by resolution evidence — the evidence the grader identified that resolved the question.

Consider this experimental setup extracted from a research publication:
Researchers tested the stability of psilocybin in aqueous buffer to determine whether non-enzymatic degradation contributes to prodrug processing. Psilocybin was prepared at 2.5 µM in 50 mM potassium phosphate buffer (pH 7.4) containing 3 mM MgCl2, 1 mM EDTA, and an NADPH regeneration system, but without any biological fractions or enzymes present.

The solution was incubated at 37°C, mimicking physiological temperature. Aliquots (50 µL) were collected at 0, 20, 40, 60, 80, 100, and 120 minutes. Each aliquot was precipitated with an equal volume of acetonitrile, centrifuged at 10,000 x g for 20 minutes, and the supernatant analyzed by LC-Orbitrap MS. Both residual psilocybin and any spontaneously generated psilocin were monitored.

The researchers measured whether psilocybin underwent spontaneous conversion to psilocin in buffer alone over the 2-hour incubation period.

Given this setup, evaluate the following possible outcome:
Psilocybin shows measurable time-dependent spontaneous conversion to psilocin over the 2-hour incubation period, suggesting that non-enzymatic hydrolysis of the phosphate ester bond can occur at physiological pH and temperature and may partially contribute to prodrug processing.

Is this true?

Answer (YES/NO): NO